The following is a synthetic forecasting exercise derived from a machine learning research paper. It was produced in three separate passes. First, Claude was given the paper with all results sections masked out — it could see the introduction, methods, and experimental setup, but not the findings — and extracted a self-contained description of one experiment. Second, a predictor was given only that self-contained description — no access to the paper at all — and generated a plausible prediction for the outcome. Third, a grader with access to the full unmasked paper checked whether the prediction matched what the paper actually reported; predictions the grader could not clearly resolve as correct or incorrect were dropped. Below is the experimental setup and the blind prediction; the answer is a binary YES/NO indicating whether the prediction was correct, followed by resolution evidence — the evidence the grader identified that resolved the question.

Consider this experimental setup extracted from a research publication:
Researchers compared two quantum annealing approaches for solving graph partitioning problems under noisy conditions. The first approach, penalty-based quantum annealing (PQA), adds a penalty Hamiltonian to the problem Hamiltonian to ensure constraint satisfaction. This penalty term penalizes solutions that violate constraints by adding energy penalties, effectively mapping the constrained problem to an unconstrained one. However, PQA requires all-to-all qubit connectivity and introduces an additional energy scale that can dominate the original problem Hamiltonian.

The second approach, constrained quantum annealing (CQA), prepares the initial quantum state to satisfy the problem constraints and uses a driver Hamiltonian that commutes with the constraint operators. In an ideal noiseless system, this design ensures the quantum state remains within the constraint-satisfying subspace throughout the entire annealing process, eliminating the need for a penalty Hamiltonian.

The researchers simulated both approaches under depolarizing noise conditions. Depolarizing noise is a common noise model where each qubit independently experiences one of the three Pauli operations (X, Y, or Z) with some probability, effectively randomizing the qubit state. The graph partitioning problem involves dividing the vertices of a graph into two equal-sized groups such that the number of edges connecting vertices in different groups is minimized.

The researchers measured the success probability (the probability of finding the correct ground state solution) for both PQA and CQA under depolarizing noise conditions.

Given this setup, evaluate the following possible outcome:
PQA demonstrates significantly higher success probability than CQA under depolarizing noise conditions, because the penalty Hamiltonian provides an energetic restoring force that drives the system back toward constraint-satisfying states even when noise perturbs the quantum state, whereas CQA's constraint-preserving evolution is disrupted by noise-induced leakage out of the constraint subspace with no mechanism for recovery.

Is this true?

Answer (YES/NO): YES